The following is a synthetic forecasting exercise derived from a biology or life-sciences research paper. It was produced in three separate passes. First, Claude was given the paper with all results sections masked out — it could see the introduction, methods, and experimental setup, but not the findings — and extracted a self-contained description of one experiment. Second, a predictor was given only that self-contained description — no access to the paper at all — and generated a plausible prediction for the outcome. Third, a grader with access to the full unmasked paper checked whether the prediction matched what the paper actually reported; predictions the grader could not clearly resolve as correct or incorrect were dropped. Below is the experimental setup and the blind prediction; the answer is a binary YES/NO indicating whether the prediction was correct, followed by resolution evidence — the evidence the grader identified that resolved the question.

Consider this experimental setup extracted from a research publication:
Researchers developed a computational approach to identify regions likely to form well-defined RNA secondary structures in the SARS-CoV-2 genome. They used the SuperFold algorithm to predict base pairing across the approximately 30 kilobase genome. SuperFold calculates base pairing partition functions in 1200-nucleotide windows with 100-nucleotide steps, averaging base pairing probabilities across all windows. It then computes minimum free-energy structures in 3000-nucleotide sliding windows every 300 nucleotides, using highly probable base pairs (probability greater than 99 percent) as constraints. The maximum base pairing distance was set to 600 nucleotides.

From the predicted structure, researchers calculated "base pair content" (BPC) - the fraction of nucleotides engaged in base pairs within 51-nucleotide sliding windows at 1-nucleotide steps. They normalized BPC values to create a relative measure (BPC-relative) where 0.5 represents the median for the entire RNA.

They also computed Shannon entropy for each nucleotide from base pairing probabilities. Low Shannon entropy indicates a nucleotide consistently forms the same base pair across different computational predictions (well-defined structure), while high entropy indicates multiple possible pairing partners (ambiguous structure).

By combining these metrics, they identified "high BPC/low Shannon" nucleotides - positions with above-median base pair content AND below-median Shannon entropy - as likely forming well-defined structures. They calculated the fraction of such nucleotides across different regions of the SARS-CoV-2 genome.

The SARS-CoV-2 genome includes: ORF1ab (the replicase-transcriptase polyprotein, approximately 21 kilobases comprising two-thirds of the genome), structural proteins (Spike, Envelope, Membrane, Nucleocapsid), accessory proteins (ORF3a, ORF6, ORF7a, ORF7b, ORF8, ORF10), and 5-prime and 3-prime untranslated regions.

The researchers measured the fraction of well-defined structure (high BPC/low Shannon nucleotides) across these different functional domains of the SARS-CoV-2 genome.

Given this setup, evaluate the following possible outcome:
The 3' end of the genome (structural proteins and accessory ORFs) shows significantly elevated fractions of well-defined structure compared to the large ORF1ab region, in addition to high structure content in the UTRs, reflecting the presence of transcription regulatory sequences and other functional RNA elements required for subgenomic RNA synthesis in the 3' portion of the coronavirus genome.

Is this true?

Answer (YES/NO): YES